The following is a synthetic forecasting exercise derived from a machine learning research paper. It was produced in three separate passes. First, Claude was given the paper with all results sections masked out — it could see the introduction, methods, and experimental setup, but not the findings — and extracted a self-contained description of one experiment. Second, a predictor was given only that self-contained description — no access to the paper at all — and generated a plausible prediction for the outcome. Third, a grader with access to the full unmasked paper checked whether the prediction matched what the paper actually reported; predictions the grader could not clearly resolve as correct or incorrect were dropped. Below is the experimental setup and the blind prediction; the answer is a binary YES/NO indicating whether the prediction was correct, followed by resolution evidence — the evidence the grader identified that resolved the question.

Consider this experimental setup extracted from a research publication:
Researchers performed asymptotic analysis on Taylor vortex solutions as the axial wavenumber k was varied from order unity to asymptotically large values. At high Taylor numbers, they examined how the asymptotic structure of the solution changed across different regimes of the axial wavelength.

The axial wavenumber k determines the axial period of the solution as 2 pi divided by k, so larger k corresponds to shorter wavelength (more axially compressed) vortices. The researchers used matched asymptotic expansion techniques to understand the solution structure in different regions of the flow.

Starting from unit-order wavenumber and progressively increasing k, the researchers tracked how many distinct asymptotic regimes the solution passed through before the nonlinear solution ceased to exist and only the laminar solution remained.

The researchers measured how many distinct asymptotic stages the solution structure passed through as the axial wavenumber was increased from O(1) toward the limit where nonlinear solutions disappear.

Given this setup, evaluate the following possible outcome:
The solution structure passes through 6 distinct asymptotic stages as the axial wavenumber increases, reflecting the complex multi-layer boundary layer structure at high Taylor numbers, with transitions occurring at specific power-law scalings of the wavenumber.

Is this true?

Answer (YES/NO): NO